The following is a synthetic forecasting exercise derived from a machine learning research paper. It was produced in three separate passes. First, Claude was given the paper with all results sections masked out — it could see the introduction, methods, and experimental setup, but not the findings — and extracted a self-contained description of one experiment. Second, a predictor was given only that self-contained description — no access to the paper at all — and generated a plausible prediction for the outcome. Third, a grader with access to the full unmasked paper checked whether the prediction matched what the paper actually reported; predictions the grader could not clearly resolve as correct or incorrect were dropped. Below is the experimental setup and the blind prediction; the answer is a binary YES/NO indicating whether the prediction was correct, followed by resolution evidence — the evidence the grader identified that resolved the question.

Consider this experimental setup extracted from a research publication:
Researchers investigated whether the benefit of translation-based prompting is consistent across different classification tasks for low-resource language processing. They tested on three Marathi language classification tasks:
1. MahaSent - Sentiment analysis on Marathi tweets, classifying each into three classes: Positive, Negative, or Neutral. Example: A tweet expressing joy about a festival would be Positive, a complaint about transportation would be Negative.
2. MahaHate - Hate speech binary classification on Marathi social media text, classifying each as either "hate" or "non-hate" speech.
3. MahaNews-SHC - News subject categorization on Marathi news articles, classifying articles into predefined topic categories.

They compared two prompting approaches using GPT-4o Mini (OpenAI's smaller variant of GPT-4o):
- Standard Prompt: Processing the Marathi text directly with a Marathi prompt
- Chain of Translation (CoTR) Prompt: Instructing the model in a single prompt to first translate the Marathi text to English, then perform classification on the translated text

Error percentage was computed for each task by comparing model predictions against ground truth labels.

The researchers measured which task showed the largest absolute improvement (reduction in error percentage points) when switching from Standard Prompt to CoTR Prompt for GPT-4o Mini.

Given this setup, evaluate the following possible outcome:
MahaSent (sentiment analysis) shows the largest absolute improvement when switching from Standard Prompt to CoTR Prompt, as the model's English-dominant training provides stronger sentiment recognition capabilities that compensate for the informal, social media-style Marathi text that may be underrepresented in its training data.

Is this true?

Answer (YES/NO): NO